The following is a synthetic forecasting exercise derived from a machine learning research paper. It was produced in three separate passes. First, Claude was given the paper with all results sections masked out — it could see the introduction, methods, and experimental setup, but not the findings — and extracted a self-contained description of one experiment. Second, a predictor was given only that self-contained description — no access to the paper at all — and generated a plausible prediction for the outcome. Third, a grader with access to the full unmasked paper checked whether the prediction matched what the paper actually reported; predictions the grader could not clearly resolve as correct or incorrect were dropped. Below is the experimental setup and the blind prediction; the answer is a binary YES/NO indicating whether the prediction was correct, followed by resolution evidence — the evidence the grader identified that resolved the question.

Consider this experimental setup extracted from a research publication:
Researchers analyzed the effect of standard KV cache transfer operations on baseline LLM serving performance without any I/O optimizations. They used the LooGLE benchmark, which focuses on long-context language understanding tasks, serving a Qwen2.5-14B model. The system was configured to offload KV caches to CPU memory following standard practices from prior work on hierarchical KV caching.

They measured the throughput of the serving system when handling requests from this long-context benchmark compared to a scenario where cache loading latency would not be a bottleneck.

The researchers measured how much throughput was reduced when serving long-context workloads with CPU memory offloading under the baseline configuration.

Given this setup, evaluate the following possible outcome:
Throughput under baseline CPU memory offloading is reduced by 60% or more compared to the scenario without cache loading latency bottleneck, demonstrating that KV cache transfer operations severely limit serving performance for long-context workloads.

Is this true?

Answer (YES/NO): YES